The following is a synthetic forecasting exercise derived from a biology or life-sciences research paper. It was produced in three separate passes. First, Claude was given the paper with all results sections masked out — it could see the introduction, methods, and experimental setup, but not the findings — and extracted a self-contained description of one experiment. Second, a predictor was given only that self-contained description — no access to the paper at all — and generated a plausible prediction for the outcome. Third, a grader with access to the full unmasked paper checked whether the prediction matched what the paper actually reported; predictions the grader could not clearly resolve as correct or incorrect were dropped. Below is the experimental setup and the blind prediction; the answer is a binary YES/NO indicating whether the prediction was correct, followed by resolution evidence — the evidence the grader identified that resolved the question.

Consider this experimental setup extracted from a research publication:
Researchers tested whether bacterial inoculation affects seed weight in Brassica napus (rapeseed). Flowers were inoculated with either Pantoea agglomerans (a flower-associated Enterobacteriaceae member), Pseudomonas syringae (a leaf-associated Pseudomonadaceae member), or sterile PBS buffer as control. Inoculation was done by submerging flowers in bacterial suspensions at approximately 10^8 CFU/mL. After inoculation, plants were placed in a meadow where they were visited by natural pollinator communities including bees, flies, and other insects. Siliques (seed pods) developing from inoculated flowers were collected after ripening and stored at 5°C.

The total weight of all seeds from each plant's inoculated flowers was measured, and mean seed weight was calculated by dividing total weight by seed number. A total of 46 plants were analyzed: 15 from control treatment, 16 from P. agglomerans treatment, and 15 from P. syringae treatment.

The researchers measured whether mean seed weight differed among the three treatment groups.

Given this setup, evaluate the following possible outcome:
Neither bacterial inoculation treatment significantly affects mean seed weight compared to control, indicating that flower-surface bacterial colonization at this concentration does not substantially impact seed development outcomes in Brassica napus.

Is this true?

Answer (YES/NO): YES